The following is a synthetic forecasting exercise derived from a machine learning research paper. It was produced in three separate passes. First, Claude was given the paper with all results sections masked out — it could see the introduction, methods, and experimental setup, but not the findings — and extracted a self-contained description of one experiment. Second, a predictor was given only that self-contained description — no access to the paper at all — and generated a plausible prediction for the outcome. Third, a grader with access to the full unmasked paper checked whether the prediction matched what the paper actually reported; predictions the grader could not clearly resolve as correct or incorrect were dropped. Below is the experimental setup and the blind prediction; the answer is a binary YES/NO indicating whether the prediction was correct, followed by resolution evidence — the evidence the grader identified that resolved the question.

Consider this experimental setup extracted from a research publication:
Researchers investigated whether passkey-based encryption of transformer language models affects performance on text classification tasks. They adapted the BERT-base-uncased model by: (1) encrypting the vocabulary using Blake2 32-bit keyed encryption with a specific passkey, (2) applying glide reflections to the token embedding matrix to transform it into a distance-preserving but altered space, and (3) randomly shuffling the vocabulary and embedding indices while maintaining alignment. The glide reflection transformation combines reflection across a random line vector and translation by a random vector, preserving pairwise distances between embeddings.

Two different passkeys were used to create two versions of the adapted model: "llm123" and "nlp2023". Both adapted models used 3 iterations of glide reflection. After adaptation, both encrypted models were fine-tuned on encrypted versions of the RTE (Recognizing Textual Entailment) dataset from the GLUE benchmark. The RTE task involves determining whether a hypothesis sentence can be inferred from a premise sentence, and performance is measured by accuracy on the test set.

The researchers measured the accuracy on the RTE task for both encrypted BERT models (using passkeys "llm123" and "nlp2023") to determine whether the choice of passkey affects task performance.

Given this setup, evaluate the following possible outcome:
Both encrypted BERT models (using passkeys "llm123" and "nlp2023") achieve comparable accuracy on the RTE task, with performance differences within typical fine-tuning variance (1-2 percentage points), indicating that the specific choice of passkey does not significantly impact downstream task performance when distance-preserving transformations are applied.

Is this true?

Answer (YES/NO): YES